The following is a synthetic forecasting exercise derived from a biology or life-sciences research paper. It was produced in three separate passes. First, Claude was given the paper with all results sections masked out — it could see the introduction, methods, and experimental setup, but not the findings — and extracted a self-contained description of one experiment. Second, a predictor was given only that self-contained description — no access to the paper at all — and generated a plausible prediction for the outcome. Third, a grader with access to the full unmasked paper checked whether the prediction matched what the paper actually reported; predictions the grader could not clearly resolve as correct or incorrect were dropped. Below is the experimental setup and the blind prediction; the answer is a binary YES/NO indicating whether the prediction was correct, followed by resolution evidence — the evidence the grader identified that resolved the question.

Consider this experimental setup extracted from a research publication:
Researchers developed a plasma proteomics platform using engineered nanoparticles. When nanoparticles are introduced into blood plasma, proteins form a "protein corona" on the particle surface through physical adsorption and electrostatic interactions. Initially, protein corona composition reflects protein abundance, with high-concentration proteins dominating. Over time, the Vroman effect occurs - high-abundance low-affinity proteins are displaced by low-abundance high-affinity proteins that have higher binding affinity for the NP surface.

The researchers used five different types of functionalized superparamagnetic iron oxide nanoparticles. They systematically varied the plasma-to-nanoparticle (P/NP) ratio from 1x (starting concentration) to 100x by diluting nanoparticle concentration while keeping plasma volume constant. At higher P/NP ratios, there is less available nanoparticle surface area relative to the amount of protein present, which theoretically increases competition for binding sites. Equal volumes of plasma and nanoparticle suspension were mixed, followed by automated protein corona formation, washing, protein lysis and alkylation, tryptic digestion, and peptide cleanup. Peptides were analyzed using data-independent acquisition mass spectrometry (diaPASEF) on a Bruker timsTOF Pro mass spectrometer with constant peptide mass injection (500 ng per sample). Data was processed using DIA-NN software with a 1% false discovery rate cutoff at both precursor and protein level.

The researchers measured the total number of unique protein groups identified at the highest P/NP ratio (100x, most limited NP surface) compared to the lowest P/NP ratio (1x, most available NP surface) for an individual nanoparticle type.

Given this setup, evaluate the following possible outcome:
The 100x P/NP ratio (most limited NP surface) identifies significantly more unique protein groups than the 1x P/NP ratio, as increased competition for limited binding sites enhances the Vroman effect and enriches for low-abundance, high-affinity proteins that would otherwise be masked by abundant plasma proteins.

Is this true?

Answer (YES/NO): YES